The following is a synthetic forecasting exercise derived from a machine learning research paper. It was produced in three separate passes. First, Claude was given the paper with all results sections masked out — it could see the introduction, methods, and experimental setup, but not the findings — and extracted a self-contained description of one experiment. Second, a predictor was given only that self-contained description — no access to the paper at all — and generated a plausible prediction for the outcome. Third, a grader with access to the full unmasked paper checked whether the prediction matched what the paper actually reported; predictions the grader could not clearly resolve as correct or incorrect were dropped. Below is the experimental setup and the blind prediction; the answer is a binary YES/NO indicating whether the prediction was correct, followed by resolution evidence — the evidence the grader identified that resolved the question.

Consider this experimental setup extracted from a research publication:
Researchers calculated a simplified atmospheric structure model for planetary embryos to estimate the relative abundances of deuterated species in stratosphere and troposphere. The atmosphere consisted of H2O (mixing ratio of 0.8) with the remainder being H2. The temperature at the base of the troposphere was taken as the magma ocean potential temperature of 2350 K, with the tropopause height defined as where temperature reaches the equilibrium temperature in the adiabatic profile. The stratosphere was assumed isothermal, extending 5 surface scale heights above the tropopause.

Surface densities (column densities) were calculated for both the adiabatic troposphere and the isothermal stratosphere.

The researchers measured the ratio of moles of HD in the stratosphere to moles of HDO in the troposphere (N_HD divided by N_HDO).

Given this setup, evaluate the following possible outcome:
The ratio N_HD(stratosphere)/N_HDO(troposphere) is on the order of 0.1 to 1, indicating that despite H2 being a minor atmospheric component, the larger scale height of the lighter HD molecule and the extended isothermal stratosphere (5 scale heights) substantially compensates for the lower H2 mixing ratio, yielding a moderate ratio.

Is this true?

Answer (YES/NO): NO